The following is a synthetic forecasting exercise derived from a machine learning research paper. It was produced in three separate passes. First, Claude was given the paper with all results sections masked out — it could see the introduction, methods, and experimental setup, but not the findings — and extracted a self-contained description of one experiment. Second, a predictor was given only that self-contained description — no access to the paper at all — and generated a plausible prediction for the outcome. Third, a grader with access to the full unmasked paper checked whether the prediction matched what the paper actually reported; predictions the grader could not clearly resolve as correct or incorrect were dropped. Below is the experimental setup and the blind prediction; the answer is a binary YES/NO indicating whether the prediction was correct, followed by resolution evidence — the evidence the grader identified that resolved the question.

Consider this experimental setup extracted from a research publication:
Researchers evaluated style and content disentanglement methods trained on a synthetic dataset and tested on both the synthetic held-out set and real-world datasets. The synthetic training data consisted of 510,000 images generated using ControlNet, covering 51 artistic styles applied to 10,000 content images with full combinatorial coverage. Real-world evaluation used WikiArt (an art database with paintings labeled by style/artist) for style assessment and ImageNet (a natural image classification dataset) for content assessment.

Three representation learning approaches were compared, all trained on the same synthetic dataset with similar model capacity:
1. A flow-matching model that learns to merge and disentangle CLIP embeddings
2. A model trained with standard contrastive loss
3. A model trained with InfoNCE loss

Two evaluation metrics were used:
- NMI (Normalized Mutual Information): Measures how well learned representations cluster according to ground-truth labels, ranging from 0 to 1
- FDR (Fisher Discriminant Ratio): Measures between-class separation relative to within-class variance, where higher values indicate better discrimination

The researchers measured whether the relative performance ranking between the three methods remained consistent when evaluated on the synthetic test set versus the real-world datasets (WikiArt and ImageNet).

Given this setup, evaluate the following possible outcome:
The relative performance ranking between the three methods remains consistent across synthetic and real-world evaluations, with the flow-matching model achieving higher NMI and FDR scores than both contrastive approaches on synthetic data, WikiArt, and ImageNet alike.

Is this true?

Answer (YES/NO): NO